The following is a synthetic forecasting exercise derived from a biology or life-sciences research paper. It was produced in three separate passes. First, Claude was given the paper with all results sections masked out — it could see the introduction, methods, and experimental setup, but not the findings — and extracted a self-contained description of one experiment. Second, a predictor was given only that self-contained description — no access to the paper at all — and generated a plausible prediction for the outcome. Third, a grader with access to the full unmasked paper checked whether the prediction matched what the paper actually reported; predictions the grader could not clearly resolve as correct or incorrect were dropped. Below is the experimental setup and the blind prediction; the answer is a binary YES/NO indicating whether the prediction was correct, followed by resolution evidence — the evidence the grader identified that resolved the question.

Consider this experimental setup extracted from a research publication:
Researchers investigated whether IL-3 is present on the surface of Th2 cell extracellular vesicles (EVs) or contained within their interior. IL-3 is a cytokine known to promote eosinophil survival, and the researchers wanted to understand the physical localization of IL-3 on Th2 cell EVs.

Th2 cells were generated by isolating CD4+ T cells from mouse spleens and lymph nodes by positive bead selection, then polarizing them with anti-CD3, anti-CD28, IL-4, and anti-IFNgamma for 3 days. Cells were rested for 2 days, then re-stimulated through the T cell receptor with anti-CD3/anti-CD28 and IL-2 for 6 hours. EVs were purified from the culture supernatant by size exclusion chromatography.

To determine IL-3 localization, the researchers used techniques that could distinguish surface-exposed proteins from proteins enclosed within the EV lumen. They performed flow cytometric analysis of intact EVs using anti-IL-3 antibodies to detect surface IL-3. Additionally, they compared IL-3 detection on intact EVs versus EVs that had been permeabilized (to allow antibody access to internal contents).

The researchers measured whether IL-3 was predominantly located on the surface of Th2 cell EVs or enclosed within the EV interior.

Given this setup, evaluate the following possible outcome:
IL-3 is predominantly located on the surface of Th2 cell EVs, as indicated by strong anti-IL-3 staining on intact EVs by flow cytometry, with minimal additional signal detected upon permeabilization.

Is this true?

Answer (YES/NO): YES